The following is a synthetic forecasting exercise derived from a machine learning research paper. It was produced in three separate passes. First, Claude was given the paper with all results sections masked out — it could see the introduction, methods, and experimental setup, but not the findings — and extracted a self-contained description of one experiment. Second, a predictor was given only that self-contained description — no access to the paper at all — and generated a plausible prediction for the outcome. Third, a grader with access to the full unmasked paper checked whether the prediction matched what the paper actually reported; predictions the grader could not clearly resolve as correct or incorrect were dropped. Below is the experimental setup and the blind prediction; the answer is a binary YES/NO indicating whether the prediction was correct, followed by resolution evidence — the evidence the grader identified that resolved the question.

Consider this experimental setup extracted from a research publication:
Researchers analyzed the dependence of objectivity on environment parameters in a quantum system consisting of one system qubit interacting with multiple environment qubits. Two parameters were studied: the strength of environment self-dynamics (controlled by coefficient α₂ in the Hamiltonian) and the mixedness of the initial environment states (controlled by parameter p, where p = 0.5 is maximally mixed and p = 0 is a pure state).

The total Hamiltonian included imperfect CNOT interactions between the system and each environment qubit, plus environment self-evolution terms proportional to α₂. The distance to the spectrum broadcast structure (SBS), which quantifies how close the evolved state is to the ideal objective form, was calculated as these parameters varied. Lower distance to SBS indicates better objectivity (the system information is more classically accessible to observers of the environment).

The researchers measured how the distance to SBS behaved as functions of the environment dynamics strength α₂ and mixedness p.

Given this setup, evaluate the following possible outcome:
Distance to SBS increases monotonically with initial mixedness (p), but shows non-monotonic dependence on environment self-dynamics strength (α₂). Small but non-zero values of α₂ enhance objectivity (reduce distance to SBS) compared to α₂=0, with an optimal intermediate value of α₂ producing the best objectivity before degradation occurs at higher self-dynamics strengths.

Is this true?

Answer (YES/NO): NO